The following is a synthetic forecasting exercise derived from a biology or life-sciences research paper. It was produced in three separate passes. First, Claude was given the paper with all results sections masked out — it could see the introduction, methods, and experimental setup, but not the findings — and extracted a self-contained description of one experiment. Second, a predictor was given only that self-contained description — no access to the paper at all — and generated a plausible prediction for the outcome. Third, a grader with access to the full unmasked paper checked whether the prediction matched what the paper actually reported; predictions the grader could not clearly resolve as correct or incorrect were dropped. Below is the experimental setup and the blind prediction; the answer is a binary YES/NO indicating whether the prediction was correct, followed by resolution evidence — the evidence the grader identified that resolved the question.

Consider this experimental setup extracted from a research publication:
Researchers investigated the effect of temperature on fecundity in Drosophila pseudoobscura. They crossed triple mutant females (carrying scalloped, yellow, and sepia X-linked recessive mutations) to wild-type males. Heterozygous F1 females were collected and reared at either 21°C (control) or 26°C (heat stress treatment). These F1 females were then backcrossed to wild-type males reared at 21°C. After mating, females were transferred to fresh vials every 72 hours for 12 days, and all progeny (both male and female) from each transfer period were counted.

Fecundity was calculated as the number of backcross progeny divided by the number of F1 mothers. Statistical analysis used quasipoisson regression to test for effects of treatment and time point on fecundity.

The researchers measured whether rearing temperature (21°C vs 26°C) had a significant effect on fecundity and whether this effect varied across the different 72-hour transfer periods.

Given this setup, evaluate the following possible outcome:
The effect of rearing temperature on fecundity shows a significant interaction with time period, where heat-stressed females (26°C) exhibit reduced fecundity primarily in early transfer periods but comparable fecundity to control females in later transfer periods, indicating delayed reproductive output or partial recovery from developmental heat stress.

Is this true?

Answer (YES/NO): NO